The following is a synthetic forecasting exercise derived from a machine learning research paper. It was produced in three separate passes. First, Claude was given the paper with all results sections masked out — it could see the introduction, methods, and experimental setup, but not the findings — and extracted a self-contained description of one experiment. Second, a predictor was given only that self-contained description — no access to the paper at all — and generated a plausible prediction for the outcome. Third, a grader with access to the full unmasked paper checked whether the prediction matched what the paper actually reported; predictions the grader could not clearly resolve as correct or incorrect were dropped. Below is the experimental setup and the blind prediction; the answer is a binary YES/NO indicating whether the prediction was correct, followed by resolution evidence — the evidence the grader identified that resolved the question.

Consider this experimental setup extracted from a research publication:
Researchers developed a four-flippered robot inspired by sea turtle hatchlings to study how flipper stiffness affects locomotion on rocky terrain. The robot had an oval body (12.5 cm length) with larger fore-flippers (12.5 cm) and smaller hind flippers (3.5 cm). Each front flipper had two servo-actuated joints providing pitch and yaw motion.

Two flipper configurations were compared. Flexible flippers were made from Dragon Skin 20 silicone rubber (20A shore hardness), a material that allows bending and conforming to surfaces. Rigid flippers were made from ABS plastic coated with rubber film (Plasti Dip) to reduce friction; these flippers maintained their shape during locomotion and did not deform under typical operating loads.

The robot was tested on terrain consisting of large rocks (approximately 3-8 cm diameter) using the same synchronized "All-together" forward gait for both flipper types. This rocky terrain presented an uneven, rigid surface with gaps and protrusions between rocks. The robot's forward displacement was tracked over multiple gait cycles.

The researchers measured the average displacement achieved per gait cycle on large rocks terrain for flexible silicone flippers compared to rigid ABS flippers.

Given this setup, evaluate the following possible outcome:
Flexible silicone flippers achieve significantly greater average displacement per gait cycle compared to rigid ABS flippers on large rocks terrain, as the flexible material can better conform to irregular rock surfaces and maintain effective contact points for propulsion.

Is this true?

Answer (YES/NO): NO